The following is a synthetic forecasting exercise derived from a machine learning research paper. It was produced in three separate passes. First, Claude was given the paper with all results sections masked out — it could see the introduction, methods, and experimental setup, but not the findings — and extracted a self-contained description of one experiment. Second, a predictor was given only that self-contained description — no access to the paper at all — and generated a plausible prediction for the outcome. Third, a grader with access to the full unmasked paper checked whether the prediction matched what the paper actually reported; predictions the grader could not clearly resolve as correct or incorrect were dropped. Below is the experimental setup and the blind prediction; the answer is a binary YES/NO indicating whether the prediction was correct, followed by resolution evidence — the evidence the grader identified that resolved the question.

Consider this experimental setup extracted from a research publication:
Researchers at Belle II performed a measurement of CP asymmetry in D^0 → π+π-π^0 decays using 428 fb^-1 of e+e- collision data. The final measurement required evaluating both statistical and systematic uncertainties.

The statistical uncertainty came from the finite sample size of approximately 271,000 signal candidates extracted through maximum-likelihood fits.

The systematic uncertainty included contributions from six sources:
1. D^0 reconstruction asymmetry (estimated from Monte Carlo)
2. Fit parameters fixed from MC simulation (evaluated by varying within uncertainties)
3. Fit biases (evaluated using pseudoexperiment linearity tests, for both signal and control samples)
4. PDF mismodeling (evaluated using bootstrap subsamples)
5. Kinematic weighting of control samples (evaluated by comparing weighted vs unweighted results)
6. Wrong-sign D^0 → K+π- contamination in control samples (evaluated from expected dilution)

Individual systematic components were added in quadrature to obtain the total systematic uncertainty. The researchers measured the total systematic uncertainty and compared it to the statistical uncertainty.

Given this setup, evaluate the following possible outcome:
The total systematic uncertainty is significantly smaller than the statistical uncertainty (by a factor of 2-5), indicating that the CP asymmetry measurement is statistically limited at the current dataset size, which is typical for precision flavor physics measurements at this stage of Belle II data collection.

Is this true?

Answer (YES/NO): YES